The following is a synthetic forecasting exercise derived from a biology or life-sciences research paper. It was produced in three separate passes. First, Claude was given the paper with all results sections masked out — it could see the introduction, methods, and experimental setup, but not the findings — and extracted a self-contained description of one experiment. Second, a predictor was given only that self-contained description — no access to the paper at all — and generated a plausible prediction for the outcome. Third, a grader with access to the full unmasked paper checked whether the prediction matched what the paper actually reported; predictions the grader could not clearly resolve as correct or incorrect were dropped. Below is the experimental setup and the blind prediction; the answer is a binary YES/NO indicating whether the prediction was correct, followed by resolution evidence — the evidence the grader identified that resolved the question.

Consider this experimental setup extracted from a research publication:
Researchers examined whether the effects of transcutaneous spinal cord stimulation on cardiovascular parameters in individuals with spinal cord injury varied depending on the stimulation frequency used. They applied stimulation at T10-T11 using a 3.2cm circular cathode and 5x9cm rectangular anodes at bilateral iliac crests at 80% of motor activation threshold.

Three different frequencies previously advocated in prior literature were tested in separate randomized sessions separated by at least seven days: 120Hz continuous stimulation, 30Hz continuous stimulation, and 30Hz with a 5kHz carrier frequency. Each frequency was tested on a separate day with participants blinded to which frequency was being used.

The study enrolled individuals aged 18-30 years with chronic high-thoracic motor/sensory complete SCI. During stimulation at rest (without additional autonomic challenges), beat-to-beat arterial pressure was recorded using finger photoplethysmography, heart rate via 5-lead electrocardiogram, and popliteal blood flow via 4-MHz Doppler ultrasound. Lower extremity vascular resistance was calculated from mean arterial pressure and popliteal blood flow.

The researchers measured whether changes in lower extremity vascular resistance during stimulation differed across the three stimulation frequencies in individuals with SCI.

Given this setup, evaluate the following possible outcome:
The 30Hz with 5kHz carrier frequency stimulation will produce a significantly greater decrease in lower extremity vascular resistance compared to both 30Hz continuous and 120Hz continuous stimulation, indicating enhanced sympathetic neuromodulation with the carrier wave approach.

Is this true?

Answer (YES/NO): NO